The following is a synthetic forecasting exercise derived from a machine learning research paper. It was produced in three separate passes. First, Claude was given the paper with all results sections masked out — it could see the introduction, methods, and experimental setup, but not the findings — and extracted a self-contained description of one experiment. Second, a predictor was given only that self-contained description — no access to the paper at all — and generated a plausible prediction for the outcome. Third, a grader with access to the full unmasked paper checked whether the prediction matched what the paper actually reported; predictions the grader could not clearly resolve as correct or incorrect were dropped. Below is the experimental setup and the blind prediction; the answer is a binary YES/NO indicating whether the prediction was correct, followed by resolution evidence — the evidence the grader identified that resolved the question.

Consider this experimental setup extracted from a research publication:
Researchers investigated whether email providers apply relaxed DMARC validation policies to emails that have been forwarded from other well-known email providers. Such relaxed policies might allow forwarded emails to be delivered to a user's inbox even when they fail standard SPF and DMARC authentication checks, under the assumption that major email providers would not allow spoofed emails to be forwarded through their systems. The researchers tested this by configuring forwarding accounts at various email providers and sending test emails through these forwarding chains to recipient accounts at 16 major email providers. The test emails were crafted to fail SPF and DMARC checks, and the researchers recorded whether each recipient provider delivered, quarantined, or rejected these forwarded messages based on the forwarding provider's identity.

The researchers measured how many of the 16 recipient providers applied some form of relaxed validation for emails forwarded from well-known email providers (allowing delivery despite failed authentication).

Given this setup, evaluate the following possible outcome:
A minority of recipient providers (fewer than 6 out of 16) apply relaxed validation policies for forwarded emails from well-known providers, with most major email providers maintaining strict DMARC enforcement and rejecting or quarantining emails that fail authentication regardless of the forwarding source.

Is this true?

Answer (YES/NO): YES